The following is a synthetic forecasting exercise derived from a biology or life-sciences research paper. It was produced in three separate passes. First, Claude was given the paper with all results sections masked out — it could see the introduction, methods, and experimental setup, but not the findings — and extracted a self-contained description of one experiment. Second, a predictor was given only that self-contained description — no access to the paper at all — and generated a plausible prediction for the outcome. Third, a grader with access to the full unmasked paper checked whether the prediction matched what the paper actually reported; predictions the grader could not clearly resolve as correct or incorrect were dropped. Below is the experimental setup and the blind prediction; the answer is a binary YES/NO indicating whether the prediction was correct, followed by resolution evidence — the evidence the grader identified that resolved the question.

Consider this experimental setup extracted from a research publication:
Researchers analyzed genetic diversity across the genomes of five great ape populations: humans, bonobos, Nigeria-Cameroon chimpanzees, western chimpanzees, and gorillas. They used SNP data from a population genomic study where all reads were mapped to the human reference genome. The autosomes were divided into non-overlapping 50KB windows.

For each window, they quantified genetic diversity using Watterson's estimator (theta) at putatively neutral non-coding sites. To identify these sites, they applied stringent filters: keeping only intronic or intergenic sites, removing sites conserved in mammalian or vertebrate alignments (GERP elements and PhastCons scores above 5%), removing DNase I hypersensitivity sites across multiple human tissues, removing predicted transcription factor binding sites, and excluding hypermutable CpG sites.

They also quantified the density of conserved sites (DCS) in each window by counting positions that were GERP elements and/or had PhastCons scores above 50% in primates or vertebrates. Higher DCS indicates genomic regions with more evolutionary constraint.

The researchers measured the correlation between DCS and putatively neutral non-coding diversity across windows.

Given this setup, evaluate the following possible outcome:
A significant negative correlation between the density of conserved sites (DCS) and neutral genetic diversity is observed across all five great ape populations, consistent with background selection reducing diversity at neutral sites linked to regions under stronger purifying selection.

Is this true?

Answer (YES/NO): YES